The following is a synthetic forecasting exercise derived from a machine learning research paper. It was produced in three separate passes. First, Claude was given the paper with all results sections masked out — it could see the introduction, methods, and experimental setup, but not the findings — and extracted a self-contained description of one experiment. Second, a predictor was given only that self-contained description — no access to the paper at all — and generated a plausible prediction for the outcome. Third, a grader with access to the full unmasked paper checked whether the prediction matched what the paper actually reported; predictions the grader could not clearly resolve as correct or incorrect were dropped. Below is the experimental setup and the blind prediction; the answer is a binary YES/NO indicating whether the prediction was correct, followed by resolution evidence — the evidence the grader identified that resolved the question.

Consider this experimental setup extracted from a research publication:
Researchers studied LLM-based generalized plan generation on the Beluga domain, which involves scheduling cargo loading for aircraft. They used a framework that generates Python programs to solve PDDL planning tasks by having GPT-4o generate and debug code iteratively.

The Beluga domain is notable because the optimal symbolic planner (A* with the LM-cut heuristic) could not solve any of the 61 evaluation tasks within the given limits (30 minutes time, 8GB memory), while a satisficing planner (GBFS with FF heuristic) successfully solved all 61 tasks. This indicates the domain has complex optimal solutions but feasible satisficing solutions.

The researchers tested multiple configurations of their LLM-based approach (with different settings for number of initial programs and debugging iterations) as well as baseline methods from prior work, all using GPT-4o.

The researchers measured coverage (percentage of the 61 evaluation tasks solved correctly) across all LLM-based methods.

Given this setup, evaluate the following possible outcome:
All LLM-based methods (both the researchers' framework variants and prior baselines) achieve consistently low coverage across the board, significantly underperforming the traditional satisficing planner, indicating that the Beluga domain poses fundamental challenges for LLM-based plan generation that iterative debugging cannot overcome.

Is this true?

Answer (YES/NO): YES